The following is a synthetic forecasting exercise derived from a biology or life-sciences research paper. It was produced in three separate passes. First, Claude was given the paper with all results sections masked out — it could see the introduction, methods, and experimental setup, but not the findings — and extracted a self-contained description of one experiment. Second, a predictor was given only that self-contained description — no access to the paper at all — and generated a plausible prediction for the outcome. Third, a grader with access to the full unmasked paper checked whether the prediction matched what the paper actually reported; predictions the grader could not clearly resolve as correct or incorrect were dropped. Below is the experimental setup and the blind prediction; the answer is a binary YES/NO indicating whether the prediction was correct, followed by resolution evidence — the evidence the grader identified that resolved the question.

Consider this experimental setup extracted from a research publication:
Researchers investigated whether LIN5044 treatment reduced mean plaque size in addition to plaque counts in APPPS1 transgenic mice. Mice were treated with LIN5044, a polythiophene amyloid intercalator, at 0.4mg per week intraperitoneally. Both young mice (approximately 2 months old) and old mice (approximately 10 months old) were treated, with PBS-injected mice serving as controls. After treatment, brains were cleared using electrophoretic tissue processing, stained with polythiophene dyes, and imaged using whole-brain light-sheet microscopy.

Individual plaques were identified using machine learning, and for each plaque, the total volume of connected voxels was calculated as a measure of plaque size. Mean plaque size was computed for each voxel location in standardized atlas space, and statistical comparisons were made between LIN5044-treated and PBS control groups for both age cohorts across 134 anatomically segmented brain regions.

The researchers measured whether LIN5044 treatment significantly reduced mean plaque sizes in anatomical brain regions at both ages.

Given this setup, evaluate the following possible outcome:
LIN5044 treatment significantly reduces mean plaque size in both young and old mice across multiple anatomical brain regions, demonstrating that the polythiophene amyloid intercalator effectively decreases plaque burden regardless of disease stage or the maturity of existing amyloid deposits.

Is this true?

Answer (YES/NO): NO